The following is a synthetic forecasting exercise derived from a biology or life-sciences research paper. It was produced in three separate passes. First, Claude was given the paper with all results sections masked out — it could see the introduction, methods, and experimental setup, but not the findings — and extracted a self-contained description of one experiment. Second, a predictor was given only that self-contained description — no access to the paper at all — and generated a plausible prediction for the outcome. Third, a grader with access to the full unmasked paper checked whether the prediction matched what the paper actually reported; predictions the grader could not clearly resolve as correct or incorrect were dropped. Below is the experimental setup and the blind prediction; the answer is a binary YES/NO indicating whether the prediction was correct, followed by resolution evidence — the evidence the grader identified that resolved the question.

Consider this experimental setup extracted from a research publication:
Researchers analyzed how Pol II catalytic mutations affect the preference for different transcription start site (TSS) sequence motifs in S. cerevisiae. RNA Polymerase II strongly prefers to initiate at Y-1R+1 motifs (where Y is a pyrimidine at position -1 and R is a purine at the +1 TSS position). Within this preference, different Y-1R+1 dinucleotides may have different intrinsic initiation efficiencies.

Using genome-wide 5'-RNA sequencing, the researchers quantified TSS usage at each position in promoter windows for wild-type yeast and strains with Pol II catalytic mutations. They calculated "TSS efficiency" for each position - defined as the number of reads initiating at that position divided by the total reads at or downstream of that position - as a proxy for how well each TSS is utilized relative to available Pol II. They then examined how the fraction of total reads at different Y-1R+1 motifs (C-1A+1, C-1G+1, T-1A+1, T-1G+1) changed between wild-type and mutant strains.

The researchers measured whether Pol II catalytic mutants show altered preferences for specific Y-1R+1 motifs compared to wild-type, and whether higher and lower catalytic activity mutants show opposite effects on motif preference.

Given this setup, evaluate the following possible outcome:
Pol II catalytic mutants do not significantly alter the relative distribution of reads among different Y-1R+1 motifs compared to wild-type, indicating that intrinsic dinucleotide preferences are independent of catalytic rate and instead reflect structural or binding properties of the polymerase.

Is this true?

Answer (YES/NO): NO